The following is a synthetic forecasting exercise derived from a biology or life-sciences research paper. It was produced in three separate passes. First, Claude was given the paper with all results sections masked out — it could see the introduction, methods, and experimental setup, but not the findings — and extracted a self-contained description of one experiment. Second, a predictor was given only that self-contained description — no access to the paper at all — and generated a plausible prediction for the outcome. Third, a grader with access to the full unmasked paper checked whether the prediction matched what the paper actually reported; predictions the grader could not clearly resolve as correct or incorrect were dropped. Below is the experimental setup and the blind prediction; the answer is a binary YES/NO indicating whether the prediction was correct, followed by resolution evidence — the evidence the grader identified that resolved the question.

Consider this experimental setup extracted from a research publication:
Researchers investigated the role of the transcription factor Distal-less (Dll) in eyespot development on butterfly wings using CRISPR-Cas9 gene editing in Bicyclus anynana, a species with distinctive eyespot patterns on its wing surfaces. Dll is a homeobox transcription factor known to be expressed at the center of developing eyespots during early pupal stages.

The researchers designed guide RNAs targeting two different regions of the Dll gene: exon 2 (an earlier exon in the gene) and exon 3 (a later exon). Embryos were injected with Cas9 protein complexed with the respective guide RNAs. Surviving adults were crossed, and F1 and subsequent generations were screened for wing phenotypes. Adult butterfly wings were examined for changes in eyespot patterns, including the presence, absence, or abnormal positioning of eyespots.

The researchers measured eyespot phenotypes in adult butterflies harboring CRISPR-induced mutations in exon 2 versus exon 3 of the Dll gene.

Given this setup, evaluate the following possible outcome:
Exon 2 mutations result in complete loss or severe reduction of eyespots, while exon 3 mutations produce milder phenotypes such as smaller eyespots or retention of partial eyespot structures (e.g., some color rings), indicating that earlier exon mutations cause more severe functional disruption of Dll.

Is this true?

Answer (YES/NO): NO